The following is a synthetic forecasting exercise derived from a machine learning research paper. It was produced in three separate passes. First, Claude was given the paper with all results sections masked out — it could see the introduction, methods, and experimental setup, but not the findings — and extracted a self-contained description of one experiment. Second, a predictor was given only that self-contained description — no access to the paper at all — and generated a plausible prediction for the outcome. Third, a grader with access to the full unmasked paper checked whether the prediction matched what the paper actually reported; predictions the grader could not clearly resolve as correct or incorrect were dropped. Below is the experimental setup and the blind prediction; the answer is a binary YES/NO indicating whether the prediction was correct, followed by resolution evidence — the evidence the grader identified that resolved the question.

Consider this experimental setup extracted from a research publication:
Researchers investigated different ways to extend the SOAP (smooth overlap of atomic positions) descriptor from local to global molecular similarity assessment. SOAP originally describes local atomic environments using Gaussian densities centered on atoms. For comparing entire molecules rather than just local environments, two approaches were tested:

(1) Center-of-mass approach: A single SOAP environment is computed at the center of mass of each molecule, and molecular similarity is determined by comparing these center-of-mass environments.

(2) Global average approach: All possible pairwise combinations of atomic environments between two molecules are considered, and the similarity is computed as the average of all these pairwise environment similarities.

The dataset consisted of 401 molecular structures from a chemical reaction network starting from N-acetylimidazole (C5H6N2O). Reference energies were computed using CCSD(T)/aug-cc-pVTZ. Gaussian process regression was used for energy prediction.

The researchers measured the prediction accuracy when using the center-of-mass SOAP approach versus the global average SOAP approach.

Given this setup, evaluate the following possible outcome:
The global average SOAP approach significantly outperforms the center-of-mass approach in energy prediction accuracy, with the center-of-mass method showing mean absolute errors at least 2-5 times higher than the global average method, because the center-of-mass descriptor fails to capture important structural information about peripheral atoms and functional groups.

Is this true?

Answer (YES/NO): NO